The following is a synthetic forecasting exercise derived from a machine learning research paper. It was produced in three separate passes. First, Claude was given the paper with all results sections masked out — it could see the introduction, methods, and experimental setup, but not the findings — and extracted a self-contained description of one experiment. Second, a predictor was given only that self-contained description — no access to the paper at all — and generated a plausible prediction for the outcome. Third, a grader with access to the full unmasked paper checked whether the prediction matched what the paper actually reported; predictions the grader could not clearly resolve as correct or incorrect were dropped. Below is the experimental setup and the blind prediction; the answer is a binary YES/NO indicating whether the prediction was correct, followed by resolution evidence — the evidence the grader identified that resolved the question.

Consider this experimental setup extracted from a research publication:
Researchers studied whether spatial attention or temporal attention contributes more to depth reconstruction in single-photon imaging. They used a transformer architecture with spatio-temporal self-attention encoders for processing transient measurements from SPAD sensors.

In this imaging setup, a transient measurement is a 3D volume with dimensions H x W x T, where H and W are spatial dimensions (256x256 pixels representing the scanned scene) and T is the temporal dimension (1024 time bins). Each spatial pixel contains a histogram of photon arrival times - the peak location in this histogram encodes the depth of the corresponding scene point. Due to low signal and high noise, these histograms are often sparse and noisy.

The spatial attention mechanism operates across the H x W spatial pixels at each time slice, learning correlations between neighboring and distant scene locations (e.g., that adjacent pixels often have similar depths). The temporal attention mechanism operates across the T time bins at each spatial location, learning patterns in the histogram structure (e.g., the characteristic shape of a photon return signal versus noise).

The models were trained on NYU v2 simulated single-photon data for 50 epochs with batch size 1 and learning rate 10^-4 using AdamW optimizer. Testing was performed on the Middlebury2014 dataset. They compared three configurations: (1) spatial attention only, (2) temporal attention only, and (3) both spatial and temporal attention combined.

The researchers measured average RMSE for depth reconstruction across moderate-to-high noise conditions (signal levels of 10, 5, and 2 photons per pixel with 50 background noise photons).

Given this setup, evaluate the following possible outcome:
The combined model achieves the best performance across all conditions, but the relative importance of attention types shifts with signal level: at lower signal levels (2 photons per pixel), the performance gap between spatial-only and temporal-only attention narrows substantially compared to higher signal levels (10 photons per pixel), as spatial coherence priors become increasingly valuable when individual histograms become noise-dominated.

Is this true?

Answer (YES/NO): NO